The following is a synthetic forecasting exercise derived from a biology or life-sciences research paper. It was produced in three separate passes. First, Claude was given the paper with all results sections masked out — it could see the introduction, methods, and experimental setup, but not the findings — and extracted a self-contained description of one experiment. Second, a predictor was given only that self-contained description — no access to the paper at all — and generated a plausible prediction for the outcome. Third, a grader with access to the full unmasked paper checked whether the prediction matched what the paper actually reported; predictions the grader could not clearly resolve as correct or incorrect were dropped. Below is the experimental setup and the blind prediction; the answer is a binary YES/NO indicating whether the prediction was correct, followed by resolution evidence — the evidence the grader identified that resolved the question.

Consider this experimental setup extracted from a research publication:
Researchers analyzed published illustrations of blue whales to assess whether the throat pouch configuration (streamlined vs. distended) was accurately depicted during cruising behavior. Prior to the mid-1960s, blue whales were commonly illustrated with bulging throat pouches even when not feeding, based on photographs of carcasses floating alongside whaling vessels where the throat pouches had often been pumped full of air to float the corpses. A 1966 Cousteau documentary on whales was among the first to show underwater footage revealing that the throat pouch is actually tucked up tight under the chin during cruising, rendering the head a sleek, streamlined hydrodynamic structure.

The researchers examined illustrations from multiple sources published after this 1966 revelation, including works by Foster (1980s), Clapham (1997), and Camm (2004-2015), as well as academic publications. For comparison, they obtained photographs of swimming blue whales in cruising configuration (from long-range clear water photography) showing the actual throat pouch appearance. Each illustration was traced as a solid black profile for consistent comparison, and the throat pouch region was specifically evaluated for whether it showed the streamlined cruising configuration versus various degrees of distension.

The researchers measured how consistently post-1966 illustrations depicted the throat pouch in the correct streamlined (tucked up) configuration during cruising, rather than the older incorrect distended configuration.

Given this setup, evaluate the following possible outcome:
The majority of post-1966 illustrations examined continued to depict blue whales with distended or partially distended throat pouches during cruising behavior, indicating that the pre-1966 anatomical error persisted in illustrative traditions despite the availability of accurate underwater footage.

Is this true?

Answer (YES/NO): NO